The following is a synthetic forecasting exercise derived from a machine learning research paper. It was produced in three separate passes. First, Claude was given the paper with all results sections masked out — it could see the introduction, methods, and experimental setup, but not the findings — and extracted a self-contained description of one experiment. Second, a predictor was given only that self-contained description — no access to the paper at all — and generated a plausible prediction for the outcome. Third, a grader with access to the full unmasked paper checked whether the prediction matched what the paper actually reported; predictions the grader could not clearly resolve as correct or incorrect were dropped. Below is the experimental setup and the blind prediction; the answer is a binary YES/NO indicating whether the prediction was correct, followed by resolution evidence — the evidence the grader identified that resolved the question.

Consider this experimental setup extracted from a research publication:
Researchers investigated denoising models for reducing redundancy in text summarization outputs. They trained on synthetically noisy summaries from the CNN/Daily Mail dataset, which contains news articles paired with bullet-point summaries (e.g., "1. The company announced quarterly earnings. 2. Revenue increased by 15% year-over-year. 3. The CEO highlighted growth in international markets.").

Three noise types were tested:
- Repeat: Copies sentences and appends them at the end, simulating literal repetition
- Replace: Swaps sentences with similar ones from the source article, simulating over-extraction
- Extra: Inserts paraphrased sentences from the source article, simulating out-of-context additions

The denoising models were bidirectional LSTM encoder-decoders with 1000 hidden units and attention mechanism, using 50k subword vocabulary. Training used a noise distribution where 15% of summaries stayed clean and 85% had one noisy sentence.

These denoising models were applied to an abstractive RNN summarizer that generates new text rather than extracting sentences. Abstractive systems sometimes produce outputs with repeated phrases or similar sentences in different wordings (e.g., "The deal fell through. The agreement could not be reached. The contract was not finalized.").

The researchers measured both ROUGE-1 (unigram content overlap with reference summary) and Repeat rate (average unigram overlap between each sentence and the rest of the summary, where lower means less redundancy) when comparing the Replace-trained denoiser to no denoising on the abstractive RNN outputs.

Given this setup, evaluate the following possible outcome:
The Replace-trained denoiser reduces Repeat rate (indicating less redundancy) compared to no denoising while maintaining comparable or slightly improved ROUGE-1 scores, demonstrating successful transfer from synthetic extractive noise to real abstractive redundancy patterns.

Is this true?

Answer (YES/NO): NO